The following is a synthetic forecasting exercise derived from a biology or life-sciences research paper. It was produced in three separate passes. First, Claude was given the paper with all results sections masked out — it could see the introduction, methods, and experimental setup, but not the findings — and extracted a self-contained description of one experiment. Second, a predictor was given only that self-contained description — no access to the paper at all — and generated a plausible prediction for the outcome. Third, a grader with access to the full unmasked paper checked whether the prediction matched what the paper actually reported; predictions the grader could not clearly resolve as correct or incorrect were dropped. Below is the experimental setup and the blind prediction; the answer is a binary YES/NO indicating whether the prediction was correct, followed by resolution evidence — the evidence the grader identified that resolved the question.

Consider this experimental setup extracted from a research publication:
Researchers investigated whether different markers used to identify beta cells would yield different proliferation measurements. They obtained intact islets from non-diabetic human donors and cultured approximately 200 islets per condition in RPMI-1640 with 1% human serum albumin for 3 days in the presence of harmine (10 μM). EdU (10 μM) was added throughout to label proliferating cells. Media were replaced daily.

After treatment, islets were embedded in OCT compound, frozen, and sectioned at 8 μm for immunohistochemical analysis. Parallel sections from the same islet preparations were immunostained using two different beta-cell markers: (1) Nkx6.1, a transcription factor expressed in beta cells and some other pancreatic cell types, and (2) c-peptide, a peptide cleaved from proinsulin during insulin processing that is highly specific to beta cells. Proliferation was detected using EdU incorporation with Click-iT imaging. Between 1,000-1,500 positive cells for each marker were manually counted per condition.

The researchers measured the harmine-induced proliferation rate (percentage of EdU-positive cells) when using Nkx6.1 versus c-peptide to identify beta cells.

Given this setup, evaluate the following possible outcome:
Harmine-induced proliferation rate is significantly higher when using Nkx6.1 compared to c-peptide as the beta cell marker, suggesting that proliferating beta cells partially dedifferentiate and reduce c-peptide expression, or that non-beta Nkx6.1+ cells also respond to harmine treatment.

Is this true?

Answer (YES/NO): NO